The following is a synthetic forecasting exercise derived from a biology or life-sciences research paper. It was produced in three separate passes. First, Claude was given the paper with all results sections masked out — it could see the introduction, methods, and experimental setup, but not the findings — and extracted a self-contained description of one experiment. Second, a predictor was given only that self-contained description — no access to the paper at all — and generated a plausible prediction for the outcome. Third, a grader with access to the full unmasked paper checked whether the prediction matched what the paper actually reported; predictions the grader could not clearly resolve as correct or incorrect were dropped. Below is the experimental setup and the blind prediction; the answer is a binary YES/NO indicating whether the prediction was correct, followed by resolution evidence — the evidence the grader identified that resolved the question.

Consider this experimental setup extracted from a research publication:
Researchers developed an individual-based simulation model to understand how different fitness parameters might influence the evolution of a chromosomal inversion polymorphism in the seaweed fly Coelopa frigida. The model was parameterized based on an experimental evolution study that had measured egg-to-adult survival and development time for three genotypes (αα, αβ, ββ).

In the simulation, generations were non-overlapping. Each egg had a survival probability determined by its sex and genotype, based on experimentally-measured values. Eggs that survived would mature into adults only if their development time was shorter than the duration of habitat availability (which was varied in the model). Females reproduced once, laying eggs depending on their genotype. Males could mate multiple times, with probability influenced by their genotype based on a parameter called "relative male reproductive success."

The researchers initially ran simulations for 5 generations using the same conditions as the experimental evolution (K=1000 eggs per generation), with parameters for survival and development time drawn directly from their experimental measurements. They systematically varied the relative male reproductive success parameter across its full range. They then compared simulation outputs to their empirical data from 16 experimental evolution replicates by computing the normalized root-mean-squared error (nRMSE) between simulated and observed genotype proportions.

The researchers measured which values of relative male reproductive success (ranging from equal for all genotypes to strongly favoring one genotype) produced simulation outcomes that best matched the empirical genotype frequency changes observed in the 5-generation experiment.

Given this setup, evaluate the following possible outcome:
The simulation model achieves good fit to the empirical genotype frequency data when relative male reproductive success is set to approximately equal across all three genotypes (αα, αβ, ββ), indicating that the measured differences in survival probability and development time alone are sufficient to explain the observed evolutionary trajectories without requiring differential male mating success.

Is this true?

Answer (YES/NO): NO